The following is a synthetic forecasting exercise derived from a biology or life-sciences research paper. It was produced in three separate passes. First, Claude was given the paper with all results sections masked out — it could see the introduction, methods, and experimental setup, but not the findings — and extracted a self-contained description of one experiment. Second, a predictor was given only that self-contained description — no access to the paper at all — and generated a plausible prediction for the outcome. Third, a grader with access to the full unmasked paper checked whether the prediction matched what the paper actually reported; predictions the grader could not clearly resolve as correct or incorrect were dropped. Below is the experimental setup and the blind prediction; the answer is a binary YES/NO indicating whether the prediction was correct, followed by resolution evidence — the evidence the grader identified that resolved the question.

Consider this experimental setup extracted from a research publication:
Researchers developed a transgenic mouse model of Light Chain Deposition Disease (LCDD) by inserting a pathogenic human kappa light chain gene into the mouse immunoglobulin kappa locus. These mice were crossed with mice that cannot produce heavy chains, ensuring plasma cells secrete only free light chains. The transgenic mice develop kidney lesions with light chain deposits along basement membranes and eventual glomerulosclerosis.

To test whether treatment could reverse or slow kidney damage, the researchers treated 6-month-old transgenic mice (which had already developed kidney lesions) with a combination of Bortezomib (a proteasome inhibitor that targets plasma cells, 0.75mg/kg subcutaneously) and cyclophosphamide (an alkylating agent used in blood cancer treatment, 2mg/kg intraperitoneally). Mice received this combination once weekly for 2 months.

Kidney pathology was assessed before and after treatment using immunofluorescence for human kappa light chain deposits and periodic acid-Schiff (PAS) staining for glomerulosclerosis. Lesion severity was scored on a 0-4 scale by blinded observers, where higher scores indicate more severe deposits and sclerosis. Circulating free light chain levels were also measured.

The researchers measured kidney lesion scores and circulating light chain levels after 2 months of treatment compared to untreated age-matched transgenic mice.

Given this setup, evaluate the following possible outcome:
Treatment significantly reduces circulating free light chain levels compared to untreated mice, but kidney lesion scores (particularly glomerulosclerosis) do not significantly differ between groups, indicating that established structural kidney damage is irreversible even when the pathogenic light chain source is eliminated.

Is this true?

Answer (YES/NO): NO